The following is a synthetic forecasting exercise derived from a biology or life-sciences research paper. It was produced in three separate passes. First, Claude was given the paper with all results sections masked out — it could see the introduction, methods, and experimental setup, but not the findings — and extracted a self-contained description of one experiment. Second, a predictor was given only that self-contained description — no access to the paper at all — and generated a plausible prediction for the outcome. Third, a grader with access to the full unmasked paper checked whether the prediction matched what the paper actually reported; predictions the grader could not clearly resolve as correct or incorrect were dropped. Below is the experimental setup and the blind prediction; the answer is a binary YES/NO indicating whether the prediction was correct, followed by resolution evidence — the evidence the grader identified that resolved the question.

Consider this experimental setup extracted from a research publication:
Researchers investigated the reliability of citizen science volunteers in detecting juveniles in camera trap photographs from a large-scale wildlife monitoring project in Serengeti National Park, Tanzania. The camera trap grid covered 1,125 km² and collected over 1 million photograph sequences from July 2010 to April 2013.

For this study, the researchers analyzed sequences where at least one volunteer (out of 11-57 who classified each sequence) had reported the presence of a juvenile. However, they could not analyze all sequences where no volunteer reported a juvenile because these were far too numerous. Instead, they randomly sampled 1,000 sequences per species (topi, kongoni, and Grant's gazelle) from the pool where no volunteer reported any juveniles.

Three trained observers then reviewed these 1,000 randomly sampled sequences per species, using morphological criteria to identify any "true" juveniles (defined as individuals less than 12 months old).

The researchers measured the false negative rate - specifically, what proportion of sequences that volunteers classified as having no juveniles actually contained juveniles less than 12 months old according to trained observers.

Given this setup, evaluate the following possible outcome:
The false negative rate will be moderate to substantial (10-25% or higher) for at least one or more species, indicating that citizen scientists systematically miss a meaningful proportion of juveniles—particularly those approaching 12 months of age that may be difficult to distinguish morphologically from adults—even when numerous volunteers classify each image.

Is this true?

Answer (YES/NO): NO